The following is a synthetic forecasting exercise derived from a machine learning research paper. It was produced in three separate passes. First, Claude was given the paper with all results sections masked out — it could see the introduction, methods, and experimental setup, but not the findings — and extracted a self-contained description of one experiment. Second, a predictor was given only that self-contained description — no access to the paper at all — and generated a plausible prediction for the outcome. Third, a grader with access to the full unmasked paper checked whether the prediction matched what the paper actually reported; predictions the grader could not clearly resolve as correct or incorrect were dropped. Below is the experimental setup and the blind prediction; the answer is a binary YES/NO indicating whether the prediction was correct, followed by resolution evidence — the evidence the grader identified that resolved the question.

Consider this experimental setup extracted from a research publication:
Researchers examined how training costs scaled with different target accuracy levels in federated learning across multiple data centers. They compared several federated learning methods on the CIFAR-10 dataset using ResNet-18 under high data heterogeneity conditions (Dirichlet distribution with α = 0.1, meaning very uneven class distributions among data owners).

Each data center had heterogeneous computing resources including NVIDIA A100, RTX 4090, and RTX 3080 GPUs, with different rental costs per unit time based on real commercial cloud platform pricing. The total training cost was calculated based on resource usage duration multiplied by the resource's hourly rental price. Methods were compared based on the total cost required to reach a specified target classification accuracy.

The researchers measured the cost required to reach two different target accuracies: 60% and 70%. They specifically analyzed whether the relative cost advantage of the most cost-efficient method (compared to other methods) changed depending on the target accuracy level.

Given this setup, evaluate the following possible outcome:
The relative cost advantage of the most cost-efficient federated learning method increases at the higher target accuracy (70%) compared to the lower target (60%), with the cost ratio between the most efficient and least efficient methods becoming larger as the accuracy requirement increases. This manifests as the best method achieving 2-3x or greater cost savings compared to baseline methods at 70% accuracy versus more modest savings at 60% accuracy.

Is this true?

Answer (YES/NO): YES